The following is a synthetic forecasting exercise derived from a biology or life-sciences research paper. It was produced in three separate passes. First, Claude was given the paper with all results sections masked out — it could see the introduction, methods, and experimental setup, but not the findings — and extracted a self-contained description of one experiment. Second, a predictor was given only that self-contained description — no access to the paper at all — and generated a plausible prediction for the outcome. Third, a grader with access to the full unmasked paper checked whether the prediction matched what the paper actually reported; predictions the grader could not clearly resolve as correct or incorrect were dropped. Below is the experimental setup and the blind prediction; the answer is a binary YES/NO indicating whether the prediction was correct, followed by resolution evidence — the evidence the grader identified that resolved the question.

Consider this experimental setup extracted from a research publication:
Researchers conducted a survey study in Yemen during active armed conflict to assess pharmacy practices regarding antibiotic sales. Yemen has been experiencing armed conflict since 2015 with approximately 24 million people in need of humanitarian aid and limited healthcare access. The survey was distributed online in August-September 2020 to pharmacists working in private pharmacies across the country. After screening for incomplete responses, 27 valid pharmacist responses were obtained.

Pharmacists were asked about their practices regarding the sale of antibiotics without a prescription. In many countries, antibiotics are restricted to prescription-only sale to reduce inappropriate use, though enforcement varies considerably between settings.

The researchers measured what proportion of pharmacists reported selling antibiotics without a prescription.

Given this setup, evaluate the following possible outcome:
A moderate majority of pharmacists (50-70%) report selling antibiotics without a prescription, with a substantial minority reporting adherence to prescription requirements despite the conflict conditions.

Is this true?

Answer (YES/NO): YES